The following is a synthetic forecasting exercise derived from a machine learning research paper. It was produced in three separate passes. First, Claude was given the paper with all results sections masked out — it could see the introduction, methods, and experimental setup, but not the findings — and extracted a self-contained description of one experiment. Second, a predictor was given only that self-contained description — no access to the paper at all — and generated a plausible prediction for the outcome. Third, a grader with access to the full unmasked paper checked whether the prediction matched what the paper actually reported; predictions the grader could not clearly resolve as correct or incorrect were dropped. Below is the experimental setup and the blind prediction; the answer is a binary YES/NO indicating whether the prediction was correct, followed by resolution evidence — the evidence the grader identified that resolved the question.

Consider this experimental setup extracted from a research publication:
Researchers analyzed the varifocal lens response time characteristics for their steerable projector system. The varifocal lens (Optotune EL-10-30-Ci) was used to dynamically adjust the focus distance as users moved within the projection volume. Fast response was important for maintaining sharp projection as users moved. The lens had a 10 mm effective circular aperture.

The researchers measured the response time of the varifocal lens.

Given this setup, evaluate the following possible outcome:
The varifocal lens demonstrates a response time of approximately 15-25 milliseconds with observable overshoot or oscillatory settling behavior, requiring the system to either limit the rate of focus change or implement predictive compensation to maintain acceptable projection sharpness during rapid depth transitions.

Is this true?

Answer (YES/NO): NO